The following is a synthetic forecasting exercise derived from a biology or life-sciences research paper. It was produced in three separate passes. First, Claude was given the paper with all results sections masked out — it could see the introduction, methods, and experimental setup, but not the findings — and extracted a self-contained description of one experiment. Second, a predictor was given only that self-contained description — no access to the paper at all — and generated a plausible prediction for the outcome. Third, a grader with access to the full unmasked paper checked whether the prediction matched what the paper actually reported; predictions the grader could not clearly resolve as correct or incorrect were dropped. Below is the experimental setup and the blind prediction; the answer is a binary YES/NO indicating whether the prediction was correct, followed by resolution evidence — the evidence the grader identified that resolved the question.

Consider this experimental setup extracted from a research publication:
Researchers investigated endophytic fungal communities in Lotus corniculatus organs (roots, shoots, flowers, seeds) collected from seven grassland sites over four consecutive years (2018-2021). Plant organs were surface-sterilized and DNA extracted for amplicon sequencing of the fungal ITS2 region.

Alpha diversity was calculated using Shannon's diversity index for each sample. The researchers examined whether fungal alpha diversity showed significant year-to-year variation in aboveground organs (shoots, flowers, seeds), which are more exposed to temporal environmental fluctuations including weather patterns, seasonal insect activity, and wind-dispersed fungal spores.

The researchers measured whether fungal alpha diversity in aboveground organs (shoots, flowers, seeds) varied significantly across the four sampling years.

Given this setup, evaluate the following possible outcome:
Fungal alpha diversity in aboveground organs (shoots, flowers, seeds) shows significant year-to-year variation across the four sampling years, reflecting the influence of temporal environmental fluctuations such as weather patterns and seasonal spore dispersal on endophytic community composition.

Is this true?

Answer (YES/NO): NO